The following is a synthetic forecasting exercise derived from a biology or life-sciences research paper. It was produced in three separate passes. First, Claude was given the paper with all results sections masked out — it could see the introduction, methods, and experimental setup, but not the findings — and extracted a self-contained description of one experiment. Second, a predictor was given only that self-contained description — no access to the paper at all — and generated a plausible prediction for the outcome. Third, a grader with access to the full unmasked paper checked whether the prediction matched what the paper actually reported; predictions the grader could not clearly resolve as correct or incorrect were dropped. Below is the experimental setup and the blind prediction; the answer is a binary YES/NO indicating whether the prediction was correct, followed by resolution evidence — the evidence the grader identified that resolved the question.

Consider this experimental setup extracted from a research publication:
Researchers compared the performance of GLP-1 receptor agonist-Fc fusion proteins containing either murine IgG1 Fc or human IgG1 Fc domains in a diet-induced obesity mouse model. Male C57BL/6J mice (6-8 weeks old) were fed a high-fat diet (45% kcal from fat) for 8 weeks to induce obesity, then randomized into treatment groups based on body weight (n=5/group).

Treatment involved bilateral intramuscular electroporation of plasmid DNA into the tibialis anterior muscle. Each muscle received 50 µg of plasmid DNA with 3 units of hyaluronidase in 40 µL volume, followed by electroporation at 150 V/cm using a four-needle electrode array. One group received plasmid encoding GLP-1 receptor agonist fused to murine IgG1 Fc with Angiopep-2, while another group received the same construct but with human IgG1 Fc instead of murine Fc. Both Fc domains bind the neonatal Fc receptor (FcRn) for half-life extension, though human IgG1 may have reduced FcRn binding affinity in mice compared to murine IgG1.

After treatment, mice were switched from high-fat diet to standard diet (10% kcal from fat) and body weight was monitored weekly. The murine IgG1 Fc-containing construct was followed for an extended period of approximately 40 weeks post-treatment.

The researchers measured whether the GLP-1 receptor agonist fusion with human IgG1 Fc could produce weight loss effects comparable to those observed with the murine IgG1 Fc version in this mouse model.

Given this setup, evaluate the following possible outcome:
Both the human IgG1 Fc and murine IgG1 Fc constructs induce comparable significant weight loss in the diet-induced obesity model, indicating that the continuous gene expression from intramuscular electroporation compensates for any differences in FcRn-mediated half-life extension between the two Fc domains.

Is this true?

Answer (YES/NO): NO